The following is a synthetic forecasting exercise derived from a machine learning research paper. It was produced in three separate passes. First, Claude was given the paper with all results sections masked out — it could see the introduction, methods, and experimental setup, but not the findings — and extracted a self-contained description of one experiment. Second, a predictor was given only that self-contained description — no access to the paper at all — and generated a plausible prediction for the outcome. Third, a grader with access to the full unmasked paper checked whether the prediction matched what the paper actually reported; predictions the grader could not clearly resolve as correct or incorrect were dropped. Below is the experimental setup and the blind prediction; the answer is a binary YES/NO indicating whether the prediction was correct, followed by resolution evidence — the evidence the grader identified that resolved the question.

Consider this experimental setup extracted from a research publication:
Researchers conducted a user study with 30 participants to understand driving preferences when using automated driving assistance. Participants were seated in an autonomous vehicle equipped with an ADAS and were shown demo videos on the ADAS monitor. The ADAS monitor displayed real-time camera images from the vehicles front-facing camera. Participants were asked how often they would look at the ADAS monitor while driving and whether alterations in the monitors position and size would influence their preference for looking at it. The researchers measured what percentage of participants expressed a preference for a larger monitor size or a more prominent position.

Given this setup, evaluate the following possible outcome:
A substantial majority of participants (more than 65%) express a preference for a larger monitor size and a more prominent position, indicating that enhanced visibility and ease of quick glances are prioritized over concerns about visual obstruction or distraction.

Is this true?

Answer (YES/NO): NO